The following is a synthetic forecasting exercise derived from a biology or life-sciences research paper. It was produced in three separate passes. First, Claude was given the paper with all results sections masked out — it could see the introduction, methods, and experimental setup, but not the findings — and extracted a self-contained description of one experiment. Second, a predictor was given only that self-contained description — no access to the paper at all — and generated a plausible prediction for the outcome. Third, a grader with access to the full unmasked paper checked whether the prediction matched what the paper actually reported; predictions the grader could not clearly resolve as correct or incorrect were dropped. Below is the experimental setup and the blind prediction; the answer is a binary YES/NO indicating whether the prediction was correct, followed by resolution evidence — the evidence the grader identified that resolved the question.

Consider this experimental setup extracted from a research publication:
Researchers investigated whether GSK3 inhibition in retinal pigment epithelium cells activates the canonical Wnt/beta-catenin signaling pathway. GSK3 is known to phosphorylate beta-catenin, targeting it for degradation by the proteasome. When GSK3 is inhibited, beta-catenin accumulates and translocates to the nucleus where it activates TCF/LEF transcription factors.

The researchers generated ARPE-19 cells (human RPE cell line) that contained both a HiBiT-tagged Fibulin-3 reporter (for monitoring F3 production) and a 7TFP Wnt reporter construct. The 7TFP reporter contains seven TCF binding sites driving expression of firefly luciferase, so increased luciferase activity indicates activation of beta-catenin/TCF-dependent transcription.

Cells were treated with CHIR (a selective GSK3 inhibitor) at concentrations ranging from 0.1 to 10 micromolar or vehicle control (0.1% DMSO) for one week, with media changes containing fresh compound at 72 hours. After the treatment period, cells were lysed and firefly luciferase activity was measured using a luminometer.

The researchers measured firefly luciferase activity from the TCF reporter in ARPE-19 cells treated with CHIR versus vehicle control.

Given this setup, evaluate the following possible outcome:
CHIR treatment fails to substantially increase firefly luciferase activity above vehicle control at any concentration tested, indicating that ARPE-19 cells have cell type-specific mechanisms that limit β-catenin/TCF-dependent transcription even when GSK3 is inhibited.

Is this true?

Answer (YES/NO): NO